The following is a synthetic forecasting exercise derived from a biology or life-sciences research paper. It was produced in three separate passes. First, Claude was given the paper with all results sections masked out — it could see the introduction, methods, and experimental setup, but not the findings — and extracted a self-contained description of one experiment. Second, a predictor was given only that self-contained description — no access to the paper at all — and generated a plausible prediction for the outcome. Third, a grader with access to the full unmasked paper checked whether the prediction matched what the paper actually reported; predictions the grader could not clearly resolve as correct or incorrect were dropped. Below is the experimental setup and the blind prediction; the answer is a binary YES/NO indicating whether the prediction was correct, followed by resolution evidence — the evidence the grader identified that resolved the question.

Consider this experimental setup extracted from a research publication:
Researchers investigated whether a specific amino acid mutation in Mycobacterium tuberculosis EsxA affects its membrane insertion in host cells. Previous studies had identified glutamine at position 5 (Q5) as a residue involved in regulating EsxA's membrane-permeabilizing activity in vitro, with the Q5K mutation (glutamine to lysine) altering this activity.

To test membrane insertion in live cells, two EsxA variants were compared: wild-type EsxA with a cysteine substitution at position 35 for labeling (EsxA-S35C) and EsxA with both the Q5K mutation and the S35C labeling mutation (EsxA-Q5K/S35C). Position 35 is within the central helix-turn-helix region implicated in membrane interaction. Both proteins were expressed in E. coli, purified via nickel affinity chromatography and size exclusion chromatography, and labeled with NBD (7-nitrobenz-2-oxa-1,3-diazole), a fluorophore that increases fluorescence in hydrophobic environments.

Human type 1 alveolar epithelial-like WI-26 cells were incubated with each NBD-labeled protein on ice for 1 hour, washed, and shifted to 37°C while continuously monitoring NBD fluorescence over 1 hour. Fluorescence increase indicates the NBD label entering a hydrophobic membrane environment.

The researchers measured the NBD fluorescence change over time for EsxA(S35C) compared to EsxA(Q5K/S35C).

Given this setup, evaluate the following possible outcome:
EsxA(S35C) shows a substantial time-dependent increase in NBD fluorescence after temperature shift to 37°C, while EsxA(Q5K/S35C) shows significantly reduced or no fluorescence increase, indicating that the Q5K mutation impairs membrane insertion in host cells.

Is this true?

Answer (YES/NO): YES